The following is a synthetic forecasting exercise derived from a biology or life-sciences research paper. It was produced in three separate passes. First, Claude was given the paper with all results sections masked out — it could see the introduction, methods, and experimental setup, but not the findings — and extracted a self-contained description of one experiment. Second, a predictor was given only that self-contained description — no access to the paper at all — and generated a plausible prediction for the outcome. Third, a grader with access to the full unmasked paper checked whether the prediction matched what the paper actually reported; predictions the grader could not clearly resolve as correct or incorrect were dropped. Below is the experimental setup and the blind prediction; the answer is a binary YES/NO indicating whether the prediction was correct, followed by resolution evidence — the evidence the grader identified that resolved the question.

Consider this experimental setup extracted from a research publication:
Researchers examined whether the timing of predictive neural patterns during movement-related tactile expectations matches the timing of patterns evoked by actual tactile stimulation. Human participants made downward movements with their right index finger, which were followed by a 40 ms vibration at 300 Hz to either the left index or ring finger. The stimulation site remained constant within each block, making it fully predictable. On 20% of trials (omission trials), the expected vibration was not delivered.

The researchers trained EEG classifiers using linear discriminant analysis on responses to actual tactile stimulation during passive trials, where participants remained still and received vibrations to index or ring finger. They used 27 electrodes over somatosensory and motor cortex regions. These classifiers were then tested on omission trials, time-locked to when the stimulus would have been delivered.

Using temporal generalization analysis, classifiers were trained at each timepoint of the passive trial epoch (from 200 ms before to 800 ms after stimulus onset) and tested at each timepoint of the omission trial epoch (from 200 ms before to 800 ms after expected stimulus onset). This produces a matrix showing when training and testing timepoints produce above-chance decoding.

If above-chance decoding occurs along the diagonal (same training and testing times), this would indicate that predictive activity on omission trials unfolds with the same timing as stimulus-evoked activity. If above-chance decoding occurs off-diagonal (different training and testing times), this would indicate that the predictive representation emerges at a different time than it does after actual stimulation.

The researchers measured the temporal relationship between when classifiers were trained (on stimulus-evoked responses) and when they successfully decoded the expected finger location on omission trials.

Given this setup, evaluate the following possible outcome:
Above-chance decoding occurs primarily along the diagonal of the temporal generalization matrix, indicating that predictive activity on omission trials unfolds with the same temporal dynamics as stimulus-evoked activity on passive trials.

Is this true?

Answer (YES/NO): NO